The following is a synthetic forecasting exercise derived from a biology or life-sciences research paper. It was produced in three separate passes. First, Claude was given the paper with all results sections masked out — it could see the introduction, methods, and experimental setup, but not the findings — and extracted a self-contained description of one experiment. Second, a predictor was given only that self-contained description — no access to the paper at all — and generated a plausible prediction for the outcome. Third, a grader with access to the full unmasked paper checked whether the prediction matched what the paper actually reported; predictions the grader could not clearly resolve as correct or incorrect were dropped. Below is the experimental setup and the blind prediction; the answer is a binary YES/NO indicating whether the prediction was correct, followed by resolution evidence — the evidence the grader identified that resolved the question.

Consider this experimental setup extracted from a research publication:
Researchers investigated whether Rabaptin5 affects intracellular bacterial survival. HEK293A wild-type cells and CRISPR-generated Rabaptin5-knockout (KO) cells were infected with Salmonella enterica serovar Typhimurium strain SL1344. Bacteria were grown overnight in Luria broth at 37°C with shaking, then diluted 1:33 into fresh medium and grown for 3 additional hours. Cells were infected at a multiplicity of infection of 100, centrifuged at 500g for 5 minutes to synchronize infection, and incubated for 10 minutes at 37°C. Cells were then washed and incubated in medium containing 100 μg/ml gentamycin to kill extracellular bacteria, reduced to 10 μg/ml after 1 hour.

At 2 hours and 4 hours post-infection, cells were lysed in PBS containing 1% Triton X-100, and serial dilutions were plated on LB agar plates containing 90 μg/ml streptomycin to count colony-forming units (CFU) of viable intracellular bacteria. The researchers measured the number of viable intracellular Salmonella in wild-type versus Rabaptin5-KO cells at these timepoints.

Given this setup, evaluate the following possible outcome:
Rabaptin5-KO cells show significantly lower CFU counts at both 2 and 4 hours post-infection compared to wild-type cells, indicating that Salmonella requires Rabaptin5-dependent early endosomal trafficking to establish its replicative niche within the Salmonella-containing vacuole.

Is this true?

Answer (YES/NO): NO